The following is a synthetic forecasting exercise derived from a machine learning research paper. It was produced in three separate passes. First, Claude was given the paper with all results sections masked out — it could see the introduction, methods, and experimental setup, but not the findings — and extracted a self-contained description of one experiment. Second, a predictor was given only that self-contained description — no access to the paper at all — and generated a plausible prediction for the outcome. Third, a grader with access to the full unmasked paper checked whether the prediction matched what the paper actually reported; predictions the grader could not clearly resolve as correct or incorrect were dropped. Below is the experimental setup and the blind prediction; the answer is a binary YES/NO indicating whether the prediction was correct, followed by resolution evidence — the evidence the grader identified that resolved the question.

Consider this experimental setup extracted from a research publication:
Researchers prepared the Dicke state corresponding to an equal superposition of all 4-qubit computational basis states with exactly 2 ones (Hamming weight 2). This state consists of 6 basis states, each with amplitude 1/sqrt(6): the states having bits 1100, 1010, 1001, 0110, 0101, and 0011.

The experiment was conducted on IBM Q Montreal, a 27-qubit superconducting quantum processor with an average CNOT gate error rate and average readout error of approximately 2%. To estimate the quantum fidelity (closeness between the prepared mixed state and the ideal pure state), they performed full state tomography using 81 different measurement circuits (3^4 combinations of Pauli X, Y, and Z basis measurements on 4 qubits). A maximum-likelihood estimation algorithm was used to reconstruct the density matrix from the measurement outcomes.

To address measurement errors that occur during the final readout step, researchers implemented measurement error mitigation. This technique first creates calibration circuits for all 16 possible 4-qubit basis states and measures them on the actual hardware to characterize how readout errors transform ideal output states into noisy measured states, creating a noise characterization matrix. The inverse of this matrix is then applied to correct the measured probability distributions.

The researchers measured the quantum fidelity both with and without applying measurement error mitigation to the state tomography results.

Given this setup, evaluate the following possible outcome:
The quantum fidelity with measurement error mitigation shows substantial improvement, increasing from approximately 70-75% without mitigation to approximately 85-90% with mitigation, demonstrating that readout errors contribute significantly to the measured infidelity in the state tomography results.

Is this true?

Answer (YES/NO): NO